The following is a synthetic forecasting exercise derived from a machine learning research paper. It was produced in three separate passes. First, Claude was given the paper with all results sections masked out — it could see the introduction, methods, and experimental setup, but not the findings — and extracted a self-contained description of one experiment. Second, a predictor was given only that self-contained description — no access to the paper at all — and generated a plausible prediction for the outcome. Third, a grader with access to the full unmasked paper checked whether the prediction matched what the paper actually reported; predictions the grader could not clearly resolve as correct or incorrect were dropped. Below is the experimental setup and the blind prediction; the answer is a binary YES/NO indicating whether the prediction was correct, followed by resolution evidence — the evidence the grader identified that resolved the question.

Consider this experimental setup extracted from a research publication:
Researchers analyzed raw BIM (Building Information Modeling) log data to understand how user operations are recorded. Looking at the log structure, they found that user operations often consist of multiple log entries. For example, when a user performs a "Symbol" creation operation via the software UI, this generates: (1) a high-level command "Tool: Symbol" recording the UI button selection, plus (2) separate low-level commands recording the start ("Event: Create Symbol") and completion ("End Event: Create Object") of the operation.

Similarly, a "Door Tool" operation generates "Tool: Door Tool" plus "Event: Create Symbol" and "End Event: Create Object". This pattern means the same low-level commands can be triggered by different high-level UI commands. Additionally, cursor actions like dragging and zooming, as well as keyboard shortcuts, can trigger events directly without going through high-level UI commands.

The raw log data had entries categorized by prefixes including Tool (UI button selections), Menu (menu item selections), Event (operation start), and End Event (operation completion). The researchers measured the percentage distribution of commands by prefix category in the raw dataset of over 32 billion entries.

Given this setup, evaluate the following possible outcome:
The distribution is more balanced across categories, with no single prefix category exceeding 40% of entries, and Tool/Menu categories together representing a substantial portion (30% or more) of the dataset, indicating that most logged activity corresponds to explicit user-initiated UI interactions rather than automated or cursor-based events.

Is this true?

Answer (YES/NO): NO